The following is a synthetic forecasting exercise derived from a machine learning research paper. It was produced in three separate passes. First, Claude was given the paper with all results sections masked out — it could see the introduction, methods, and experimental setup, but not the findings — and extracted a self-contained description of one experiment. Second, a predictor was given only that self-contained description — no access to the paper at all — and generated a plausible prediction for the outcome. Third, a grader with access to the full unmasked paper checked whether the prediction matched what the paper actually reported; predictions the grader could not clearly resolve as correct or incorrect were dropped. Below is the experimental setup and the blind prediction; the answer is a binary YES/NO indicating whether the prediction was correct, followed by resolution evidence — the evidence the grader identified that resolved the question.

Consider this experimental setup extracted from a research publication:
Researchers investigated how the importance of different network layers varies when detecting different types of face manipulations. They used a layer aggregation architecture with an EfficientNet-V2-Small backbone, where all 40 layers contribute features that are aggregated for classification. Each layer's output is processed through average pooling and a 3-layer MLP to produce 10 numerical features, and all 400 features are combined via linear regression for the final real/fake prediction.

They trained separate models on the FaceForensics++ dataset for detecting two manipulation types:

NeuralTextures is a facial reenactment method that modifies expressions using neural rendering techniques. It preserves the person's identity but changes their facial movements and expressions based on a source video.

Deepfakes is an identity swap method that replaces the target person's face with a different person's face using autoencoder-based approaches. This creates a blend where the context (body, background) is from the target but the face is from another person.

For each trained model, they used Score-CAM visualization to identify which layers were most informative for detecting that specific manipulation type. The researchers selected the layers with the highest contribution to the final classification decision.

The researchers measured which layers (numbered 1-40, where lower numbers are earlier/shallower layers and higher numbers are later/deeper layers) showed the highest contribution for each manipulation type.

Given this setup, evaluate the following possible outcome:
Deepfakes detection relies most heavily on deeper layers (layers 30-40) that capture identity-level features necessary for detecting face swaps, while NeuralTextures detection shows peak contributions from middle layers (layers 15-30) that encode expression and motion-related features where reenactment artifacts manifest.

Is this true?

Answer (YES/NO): NO